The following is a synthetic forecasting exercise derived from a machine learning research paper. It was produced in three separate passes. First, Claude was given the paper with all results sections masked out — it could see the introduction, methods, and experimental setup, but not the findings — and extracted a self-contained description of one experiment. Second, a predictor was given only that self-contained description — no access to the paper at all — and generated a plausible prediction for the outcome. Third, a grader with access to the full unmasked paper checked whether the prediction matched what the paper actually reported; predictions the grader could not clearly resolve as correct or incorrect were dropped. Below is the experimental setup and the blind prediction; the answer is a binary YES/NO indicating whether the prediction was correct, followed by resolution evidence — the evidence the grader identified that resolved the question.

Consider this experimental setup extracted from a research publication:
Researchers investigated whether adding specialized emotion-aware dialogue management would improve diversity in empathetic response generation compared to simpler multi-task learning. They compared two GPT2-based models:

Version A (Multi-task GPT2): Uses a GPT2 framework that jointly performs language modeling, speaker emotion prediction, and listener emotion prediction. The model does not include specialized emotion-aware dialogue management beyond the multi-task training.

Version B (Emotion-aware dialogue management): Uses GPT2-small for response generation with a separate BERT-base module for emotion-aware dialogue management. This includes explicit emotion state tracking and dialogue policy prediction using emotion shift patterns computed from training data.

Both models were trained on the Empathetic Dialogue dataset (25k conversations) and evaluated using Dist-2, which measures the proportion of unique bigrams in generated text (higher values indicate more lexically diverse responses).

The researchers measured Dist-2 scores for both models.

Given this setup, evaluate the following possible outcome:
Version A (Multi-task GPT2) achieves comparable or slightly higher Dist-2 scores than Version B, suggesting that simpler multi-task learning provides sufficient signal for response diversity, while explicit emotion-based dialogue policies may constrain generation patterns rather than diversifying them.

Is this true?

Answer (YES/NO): YES